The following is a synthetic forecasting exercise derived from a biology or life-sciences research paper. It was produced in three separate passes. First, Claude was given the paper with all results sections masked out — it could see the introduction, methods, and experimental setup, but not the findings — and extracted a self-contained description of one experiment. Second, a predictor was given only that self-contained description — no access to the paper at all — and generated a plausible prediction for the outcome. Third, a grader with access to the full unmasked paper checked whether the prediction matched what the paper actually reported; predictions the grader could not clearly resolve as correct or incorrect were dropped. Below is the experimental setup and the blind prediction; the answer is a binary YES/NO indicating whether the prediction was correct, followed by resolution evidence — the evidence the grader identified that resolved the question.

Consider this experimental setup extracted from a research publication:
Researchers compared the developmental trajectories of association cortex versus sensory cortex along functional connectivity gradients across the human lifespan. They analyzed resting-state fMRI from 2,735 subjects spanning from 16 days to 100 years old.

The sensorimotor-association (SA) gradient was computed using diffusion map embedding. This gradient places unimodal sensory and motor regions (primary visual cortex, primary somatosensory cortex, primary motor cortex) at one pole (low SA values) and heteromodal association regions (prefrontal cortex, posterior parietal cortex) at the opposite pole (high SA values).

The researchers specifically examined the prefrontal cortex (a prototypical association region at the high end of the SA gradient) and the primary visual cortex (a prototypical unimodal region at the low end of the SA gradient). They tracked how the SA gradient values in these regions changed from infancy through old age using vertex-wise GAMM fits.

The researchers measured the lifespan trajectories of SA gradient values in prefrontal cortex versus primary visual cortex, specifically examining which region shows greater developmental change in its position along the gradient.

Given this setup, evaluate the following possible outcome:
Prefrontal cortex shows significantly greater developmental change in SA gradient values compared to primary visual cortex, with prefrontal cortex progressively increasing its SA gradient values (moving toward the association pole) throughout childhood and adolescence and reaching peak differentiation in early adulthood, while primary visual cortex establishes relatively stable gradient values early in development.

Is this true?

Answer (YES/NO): NO